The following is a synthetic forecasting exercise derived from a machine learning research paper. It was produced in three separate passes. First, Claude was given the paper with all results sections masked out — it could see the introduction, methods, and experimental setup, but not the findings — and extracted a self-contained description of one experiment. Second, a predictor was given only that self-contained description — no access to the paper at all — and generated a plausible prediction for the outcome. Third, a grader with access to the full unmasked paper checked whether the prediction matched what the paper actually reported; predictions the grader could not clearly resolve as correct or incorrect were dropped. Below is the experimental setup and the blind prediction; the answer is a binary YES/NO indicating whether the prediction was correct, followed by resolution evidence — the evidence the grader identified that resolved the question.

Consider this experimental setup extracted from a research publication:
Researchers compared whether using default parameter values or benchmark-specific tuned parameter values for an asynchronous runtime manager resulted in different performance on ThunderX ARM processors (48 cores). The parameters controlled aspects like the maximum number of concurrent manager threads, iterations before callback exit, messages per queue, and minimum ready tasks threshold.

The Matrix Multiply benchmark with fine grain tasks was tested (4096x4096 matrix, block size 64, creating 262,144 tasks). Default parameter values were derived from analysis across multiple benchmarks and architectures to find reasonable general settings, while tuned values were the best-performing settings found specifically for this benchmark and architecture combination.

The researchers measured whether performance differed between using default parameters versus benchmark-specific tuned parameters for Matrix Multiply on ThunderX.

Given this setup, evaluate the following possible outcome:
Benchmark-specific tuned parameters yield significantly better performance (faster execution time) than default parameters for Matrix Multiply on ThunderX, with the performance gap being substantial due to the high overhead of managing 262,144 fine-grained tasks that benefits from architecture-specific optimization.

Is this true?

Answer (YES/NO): NO